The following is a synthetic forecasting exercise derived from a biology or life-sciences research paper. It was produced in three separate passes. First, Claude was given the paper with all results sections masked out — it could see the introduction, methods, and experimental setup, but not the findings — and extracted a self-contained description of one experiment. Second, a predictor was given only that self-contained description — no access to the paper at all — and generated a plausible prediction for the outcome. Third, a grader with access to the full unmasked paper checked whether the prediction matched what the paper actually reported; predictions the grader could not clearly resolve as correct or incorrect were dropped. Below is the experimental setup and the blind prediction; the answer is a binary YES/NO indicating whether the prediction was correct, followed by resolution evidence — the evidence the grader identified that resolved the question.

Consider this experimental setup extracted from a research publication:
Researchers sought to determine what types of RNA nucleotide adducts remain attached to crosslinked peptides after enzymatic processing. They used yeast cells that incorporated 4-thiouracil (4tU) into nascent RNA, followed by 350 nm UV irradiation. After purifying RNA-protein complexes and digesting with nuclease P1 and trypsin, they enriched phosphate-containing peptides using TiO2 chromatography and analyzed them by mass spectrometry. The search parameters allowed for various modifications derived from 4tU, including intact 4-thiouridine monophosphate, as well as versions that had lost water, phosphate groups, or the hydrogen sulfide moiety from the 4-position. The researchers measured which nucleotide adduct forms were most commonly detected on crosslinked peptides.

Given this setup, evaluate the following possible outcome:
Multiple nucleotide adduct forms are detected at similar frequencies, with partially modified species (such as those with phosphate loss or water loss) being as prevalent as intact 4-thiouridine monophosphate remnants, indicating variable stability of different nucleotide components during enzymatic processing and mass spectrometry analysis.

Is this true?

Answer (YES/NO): NO